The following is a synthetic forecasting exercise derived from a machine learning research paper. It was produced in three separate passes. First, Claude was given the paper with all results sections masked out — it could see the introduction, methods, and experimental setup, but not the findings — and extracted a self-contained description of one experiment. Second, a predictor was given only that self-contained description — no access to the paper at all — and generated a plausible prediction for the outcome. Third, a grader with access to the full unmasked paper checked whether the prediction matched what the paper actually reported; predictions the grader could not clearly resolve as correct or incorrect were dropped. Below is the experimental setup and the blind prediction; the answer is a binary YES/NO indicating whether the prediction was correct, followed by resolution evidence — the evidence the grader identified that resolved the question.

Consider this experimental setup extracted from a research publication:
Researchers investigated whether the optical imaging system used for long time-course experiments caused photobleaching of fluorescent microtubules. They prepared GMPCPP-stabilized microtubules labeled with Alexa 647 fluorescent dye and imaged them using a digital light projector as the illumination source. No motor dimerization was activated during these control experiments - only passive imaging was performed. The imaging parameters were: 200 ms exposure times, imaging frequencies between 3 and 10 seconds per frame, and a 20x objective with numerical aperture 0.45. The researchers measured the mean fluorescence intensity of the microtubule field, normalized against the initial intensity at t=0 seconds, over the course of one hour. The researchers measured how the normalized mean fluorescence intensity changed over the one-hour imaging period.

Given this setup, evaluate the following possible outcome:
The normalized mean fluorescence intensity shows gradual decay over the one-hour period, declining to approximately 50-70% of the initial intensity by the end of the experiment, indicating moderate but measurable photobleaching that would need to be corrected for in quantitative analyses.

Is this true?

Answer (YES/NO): NO